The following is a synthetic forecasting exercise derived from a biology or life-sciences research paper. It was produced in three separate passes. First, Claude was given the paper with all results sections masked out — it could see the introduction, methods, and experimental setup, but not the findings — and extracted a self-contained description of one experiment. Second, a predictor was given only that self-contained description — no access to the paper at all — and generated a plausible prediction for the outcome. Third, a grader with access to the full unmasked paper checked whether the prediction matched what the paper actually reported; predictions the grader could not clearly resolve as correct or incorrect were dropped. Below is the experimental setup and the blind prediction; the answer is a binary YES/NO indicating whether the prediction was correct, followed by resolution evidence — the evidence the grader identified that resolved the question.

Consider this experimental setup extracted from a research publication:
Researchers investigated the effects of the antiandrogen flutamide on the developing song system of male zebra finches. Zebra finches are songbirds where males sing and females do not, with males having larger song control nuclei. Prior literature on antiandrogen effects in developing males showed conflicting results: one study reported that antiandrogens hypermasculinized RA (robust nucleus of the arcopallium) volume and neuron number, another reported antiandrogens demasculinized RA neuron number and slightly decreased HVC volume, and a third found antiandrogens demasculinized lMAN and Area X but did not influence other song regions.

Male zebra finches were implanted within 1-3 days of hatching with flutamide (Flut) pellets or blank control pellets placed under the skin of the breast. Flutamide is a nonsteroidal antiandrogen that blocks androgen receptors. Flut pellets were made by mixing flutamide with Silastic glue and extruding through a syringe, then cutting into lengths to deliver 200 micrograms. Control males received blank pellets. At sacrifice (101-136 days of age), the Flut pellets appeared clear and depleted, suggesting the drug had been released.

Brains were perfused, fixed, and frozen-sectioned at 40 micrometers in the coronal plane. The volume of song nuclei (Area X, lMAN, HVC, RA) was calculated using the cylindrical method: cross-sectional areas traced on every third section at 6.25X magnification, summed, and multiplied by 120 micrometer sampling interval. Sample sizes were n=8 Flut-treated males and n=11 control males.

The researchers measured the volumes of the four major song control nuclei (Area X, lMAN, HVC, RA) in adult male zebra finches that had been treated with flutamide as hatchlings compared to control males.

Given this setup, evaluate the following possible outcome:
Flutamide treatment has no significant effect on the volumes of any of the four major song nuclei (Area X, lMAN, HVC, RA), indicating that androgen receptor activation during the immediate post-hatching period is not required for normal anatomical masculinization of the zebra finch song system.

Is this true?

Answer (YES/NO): NO